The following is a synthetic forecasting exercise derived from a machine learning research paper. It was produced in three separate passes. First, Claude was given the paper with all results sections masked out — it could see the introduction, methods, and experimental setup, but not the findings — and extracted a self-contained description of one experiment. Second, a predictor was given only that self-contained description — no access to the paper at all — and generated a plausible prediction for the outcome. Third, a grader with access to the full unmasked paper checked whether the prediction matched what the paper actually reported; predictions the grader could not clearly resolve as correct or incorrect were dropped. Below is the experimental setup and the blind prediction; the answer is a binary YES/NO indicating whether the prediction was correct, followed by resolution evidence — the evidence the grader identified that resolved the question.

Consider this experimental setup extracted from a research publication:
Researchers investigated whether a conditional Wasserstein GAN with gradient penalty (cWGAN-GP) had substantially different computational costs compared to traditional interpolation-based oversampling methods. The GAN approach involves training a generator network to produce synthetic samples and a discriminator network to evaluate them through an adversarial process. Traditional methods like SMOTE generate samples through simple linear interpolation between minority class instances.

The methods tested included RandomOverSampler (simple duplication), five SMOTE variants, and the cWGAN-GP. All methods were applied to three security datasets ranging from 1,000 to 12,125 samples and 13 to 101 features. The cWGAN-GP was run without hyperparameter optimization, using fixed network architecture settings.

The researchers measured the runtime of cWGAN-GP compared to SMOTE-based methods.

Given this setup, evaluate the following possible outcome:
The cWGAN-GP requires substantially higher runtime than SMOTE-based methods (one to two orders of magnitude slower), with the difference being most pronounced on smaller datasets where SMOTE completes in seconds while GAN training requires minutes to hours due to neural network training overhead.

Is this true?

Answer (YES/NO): NO